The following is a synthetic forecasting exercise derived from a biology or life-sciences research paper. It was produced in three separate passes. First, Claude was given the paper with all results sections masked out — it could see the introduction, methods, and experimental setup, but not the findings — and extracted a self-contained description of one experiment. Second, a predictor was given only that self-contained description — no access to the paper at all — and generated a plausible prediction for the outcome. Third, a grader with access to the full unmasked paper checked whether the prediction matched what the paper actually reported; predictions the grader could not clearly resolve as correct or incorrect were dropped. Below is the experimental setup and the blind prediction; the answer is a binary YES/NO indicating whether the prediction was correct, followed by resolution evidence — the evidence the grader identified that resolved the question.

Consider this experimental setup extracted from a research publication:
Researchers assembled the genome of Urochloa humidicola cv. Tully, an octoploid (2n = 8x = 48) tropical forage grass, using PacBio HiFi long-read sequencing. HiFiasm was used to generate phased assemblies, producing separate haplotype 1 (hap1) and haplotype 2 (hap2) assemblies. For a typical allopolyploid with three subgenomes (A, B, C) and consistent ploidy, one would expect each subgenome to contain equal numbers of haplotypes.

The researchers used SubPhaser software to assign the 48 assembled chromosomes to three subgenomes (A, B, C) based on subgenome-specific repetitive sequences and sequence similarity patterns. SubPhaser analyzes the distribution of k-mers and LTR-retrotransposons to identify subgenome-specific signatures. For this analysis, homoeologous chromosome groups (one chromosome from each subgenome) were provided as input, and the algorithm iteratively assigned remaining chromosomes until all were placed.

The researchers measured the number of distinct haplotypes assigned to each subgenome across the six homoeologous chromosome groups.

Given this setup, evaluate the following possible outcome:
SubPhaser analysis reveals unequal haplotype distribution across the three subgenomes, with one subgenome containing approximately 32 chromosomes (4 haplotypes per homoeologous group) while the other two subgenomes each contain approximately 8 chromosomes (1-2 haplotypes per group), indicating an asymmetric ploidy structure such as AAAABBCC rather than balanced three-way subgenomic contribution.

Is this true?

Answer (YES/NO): NO